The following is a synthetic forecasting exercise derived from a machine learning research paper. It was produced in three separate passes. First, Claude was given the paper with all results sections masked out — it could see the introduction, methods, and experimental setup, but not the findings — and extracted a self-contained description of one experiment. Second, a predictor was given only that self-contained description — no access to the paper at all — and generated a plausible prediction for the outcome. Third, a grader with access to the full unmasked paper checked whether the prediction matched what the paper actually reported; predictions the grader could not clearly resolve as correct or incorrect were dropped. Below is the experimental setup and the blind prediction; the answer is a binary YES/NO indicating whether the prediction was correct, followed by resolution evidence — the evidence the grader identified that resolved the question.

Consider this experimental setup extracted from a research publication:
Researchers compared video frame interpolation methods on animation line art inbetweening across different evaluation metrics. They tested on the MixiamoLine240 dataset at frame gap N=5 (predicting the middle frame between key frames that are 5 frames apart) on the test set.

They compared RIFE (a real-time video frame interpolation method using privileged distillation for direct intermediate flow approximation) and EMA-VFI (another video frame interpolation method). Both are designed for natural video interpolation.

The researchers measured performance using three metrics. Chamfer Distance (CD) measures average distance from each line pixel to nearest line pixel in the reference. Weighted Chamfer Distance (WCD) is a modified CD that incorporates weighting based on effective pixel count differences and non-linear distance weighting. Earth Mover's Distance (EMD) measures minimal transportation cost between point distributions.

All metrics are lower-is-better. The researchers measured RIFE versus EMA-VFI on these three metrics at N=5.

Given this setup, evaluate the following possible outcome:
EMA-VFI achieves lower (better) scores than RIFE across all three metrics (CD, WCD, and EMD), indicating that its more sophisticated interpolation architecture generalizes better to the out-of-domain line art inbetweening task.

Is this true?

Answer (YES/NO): NO